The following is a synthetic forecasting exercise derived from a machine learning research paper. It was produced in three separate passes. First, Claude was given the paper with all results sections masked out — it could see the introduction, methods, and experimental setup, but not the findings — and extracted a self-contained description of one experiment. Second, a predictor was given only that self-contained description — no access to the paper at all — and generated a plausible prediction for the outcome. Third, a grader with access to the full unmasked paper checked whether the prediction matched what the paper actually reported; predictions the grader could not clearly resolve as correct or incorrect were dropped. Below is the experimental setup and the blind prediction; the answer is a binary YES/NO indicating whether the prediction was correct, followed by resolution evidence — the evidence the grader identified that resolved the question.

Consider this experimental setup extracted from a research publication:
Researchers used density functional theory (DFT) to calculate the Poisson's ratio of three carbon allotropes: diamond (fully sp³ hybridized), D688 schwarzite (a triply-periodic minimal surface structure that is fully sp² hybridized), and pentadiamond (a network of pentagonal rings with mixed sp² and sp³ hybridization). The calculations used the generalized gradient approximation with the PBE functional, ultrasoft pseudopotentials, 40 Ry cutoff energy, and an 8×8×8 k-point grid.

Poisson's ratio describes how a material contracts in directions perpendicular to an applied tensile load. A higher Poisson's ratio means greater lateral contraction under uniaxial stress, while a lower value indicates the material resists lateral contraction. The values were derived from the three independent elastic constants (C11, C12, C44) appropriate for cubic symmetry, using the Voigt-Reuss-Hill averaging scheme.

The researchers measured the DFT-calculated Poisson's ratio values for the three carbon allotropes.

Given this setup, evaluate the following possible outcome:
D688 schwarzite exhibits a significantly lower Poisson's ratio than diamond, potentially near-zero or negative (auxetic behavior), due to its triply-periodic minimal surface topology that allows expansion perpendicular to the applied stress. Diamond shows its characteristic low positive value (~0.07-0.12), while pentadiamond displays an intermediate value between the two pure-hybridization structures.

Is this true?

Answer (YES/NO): NO